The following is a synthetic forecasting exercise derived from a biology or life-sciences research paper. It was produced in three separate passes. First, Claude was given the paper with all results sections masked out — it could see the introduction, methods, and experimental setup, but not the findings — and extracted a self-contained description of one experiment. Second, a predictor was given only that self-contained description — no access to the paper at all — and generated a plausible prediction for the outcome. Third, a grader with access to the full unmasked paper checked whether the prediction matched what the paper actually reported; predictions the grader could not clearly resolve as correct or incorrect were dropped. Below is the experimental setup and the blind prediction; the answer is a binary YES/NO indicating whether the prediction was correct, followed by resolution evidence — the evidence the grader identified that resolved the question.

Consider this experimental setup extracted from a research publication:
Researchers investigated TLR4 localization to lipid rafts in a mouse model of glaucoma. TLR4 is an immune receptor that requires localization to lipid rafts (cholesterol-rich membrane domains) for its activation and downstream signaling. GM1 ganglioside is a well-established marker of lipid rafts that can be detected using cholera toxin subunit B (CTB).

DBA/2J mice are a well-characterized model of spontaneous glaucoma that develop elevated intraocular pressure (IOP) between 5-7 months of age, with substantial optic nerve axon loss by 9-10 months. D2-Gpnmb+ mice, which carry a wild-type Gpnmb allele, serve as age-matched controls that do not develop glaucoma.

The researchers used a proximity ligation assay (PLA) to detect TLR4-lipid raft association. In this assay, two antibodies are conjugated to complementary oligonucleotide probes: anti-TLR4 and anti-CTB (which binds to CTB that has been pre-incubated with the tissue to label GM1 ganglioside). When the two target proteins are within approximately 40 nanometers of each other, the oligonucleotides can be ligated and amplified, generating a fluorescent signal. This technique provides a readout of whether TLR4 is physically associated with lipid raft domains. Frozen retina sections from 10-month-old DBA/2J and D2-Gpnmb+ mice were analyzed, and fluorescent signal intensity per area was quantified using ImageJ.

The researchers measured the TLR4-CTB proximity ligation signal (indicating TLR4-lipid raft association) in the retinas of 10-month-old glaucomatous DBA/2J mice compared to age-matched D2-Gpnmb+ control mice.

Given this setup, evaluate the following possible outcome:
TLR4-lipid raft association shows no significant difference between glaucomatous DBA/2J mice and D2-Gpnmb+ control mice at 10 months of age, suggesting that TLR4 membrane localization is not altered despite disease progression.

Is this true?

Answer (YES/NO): NO